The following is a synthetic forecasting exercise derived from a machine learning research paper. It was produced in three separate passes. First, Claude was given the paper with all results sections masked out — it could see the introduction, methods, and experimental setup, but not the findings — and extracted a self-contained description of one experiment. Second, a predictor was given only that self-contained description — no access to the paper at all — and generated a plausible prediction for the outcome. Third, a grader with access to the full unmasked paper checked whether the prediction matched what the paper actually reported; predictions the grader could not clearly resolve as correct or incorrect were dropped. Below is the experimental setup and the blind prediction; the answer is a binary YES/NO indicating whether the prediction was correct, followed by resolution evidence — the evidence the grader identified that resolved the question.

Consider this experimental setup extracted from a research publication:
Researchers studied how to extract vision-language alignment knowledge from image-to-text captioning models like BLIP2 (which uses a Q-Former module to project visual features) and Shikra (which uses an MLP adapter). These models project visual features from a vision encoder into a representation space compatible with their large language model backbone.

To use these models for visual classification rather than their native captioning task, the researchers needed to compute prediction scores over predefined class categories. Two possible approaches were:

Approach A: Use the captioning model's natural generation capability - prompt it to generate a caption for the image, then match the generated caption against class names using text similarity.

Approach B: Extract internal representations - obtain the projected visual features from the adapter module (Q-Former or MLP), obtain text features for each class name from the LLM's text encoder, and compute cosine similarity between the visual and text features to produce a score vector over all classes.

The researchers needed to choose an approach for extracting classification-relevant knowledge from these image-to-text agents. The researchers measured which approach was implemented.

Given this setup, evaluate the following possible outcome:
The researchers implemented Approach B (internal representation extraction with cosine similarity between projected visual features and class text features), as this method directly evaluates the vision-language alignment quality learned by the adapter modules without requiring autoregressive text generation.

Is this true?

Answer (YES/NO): YES